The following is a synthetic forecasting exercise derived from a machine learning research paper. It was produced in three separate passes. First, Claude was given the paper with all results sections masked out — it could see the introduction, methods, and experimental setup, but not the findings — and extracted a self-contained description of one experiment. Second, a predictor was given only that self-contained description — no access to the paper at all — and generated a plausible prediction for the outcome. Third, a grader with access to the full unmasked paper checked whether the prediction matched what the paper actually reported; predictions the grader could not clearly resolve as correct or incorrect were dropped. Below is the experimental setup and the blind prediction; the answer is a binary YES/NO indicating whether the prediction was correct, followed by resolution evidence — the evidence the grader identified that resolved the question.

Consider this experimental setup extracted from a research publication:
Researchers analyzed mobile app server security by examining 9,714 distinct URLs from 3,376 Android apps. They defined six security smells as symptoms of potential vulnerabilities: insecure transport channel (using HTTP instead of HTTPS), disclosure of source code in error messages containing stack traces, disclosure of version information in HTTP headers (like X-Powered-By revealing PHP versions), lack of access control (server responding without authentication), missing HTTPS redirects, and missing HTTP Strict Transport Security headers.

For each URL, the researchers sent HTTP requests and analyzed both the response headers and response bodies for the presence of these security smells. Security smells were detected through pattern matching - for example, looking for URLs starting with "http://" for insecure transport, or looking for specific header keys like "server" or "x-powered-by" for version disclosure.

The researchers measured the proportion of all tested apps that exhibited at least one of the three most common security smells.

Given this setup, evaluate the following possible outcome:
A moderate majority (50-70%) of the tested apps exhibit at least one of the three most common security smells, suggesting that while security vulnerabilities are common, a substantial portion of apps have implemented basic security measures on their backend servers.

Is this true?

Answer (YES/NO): NO